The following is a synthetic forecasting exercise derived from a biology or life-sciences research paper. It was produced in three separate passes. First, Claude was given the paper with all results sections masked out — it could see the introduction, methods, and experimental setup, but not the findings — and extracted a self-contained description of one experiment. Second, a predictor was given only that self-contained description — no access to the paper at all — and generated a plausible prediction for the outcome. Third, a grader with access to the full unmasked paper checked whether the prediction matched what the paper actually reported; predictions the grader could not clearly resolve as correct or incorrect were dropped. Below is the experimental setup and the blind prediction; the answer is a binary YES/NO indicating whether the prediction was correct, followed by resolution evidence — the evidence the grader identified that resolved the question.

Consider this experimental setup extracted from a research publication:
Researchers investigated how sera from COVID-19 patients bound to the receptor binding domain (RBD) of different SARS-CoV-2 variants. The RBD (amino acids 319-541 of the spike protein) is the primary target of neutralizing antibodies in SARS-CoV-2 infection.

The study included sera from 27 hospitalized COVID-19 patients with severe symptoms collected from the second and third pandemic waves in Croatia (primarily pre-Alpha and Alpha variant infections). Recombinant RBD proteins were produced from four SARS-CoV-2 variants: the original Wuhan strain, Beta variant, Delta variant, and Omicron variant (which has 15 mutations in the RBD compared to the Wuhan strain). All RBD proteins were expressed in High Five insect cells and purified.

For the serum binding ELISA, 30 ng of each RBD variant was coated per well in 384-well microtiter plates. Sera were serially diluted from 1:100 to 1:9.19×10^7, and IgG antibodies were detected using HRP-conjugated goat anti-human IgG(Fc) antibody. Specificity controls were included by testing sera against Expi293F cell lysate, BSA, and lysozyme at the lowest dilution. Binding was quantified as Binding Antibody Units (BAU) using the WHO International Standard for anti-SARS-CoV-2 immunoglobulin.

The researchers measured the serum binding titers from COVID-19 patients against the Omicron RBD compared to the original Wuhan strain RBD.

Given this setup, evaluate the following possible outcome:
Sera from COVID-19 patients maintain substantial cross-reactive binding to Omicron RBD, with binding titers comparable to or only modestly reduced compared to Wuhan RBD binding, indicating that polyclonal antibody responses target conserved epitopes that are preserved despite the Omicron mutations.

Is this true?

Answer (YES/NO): NO